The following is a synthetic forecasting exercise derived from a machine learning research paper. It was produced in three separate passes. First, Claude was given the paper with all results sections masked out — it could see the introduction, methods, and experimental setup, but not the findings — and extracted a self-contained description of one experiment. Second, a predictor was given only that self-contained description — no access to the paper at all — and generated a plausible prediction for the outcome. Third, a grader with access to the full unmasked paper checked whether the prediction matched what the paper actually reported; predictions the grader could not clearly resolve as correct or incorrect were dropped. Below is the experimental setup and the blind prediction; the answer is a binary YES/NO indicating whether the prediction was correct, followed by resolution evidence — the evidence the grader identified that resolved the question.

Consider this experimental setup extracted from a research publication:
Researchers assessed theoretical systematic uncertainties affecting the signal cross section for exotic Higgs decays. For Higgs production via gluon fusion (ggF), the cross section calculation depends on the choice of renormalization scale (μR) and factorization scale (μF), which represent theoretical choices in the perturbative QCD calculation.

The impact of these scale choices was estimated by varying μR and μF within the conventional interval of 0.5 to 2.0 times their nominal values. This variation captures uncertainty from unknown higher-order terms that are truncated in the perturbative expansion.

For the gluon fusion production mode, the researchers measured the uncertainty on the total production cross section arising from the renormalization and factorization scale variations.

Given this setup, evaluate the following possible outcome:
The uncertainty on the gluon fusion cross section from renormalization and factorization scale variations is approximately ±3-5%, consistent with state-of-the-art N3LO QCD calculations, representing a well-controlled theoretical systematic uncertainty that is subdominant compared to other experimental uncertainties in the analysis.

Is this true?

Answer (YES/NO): NO